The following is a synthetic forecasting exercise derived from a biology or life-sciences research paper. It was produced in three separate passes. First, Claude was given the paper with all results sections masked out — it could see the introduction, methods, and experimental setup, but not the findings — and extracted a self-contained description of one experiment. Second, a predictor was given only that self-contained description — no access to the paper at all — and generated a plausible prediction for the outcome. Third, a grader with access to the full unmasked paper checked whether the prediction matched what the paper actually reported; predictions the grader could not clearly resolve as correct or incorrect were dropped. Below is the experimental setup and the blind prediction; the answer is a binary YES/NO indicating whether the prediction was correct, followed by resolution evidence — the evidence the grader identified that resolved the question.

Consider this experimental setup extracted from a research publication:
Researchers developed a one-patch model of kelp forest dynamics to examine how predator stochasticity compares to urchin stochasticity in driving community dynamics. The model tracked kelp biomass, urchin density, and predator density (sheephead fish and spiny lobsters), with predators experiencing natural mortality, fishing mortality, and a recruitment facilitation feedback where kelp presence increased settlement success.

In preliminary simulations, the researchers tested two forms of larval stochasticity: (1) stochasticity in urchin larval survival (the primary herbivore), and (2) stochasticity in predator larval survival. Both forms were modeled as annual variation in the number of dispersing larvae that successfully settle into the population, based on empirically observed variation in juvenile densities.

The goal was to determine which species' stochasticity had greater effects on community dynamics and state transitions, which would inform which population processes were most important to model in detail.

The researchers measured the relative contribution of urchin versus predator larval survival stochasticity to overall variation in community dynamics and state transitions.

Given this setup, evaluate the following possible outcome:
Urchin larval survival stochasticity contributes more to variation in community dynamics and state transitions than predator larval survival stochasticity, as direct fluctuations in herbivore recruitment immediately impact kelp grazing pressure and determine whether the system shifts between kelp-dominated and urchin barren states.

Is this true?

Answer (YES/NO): YES